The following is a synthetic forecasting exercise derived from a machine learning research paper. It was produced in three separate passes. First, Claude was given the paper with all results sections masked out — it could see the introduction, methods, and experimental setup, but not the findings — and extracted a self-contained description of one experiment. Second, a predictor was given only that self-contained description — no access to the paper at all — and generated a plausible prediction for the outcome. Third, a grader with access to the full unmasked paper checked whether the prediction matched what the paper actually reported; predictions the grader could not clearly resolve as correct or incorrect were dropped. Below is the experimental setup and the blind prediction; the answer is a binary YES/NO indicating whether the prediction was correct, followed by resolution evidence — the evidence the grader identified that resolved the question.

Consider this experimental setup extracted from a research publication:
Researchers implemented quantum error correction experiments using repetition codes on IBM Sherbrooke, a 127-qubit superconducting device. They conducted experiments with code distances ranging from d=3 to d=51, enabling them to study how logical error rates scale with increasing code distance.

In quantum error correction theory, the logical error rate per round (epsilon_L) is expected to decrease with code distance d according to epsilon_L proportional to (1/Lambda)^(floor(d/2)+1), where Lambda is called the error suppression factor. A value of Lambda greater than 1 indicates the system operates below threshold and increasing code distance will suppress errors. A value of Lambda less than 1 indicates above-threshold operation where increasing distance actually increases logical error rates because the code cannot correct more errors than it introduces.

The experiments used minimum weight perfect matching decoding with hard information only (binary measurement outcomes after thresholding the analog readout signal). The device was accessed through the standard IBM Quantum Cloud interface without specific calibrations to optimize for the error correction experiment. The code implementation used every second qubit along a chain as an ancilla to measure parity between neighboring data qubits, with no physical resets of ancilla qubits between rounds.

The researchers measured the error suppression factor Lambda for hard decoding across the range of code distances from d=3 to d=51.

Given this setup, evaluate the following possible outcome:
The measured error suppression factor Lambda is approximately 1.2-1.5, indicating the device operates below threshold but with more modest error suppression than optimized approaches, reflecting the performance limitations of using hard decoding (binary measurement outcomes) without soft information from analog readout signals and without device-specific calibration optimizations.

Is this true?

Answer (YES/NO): YES